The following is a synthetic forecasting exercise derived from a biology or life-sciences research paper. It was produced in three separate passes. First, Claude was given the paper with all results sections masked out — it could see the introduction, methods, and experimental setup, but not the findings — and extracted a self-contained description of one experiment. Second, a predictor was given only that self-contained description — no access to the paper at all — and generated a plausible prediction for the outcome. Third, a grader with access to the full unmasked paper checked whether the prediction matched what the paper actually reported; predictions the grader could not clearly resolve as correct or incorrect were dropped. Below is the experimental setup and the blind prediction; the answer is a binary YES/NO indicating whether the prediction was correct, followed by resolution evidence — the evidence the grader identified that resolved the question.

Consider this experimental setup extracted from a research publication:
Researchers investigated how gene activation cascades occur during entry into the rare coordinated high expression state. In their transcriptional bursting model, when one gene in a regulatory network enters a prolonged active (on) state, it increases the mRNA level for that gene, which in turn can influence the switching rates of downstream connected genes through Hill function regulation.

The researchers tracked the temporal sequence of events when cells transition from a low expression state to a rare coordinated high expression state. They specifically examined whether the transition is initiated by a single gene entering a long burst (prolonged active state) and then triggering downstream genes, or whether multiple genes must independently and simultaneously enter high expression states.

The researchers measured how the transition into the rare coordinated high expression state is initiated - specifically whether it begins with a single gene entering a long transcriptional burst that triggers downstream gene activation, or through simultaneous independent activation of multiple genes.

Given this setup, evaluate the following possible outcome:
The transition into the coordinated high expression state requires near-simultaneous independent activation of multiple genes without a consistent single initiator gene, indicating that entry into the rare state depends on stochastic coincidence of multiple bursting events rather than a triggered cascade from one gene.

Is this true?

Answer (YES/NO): NO